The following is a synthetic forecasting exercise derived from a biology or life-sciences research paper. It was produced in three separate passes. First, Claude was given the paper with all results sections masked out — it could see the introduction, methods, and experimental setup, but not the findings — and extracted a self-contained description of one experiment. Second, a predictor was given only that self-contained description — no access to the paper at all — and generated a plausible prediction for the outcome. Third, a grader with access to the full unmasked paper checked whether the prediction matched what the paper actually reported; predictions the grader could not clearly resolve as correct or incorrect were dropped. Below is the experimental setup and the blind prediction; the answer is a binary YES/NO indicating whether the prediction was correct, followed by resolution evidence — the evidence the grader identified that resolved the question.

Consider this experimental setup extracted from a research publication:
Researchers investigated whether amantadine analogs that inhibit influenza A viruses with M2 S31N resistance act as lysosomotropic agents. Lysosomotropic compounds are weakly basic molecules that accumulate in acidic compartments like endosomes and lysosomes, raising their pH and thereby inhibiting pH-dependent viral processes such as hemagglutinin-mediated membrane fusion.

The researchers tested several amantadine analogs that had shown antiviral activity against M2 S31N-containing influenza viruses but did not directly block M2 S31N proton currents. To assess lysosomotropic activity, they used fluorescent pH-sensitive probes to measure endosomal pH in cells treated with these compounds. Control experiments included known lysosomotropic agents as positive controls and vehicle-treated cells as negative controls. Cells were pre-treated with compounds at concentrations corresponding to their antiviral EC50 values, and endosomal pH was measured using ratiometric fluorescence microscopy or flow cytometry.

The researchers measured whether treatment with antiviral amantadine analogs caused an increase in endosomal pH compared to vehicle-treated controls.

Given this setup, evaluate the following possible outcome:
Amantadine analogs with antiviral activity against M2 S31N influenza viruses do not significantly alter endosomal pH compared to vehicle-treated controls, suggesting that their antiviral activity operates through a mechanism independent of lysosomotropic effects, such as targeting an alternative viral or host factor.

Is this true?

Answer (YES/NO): YES